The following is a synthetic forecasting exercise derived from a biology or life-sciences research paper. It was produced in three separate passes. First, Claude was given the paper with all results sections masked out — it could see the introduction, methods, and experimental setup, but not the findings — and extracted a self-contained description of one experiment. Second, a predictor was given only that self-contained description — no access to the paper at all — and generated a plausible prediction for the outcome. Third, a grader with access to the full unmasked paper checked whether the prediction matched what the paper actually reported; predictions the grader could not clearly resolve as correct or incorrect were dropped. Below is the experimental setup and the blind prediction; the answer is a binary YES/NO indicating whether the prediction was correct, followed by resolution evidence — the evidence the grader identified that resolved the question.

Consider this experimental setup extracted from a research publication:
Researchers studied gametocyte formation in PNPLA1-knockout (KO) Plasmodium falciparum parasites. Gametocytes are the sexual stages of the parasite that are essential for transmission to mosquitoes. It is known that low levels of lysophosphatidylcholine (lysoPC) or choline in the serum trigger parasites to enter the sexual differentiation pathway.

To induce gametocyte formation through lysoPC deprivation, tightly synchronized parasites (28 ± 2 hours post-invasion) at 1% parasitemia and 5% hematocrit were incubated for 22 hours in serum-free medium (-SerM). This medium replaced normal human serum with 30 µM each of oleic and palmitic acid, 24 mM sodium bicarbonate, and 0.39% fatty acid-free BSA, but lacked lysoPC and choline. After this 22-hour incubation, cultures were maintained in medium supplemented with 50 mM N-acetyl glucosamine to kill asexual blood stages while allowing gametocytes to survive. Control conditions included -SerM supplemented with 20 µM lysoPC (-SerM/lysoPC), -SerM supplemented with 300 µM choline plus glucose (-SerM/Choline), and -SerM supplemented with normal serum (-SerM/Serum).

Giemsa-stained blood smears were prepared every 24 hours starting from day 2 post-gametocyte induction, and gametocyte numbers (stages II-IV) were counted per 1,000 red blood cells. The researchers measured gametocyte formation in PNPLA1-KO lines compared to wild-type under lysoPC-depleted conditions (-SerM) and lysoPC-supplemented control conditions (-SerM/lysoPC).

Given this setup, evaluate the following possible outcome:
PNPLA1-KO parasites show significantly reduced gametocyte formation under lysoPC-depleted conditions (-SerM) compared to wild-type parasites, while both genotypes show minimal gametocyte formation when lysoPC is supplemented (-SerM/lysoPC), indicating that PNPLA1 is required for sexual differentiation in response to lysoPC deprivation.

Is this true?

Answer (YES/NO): YES